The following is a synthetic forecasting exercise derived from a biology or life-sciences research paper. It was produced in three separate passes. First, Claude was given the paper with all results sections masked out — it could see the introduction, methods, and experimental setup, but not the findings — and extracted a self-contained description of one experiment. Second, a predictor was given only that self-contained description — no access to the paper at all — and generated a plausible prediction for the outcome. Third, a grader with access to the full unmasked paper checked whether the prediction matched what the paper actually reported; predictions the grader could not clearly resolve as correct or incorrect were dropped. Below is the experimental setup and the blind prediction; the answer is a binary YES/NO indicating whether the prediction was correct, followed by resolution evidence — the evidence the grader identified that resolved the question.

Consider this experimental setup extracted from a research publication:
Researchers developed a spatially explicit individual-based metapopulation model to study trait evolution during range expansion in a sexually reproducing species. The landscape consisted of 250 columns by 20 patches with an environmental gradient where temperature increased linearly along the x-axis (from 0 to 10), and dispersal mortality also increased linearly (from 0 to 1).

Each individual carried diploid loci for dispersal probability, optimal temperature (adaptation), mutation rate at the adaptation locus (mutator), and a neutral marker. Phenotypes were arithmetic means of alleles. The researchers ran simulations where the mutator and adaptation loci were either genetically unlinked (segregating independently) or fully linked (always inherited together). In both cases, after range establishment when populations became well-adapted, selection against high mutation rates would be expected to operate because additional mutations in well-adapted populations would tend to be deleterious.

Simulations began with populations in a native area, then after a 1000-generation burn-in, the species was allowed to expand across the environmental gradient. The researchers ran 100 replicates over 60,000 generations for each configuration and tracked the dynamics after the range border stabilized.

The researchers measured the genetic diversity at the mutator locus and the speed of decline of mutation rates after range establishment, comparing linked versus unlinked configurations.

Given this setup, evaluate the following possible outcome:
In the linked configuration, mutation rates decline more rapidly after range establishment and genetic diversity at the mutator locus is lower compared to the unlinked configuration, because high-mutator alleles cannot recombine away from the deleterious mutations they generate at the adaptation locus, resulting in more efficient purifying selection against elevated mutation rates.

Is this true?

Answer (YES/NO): NO